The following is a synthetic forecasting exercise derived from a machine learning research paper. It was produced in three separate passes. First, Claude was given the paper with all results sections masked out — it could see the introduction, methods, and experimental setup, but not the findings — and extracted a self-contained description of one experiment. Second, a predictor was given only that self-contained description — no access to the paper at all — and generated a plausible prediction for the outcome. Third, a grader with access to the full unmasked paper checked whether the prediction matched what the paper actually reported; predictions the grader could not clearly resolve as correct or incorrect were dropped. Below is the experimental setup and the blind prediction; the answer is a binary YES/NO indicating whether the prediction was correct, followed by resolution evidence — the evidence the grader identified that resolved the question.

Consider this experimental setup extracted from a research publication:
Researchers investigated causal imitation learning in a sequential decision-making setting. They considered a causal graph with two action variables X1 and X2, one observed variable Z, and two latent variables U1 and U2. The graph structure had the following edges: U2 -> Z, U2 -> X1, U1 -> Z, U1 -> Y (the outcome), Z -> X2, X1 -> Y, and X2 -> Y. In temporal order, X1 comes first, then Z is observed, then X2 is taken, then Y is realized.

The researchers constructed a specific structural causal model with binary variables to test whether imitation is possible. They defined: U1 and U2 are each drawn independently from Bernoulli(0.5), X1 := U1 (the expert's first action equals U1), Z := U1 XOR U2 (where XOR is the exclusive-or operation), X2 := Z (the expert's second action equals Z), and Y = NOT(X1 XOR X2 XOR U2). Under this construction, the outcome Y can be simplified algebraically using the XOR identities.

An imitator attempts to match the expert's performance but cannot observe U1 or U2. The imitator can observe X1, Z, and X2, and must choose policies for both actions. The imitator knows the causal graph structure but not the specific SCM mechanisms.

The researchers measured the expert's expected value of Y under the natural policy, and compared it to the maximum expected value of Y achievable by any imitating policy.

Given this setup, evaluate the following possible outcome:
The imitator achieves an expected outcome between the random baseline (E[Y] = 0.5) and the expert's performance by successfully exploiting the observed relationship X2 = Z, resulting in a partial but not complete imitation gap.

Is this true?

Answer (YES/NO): NO